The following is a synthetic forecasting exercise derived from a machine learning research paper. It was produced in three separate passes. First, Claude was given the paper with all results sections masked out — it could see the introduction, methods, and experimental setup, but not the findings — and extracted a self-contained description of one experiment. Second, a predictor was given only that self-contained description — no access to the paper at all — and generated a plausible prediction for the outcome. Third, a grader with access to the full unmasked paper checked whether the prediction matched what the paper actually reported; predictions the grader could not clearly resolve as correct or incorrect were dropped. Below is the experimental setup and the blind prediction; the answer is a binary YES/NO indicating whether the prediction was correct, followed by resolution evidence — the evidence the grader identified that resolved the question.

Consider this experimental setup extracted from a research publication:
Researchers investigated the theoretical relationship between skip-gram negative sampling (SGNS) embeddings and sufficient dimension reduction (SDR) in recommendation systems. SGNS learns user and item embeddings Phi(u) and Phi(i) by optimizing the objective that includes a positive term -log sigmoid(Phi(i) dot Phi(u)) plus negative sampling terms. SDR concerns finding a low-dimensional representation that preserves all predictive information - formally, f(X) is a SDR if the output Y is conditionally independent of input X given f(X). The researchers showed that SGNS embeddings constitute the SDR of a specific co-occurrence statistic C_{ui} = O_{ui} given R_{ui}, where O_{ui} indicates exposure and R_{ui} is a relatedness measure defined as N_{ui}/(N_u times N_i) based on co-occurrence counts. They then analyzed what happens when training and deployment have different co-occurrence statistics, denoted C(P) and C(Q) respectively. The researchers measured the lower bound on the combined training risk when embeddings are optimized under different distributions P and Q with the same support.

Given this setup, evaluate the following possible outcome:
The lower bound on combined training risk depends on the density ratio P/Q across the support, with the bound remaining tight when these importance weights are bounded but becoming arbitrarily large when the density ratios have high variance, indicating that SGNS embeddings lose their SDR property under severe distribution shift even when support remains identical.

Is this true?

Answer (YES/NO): NO